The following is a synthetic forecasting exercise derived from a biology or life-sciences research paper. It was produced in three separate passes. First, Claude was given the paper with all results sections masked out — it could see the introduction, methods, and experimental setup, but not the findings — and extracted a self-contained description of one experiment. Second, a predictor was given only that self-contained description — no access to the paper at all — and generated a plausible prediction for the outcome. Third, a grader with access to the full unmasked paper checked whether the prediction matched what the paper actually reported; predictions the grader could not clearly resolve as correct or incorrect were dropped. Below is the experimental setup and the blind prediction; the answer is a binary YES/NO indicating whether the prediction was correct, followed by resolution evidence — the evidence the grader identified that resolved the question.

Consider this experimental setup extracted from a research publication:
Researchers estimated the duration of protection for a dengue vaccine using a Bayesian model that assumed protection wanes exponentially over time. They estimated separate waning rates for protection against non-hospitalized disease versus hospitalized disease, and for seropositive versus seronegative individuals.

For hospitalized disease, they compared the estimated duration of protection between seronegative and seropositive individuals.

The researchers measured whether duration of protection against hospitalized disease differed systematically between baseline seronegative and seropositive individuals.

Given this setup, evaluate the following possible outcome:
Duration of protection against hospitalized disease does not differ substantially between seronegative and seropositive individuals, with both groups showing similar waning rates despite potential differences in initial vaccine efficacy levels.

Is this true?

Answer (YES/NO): YES